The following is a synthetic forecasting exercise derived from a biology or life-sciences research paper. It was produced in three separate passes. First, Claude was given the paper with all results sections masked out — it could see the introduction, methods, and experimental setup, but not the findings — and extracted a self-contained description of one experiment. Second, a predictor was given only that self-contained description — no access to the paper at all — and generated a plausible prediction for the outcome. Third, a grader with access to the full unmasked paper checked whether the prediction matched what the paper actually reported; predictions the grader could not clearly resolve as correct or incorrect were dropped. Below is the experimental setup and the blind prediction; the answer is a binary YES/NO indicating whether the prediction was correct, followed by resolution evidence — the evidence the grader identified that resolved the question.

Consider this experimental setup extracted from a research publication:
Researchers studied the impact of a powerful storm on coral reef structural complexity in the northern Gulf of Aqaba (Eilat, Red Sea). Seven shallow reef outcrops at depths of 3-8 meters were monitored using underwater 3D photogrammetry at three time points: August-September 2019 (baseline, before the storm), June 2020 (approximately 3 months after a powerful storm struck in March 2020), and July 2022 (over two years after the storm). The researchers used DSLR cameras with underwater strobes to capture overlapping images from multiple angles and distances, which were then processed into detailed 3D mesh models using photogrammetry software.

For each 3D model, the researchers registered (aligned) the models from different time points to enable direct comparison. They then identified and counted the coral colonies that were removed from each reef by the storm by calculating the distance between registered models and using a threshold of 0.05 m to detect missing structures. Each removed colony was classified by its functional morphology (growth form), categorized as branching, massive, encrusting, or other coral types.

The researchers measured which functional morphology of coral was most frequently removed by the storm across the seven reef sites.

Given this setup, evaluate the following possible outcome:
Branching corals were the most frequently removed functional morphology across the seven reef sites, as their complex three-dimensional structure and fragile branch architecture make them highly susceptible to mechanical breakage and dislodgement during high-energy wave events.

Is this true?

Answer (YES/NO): YES